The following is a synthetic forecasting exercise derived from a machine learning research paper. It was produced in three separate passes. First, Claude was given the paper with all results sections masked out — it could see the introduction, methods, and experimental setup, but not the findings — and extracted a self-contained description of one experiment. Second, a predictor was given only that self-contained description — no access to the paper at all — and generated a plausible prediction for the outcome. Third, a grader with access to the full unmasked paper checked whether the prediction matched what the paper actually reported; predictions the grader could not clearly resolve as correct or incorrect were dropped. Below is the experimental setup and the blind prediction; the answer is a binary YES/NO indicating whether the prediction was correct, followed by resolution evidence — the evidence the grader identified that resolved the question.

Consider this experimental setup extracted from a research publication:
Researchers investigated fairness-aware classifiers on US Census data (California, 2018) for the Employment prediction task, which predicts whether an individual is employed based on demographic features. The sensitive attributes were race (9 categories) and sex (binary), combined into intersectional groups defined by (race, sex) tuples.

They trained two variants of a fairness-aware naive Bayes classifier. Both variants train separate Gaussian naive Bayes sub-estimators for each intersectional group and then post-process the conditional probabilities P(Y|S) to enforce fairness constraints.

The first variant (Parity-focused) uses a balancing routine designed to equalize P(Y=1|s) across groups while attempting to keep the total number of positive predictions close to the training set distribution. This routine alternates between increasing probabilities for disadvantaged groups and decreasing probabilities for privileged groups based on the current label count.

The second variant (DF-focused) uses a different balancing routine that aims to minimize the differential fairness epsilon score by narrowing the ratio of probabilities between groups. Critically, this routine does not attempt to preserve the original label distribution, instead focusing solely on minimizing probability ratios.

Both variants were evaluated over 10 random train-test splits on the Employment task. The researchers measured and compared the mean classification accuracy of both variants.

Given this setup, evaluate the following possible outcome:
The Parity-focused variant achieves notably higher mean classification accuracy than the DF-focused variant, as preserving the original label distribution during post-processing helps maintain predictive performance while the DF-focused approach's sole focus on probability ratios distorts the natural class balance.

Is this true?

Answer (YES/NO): NO